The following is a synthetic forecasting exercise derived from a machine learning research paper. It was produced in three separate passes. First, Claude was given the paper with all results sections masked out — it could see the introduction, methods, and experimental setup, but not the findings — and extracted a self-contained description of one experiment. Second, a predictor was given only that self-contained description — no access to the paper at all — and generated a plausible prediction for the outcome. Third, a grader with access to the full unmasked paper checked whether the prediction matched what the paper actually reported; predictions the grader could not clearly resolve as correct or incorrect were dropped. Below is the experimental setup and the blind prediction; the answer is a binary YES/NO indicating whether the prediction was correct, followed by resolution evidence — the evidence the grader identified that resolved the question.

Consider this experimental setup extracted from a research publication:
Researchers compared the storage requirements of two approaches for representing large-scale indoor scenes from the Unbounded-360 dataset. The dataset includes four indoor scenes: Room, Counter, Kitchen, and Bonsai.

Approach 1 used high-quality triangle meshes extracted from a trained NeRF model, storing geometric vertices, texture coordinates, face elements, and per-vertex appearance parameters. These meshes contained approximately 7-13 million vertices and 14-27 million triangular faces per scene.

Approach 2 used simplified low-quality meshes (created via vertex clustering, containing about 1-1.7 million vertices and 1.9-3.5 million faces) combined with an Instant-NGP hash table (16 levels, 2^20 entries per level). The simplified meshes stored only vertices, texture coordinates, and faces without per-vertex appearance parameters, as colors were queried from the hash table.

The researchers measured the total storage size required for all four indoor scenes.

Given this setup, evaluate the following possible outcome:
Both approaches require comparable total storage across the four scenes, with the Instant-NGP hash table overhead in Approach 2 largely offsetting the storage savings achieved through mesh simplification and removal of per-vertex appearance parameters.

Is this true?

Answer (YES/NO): NO